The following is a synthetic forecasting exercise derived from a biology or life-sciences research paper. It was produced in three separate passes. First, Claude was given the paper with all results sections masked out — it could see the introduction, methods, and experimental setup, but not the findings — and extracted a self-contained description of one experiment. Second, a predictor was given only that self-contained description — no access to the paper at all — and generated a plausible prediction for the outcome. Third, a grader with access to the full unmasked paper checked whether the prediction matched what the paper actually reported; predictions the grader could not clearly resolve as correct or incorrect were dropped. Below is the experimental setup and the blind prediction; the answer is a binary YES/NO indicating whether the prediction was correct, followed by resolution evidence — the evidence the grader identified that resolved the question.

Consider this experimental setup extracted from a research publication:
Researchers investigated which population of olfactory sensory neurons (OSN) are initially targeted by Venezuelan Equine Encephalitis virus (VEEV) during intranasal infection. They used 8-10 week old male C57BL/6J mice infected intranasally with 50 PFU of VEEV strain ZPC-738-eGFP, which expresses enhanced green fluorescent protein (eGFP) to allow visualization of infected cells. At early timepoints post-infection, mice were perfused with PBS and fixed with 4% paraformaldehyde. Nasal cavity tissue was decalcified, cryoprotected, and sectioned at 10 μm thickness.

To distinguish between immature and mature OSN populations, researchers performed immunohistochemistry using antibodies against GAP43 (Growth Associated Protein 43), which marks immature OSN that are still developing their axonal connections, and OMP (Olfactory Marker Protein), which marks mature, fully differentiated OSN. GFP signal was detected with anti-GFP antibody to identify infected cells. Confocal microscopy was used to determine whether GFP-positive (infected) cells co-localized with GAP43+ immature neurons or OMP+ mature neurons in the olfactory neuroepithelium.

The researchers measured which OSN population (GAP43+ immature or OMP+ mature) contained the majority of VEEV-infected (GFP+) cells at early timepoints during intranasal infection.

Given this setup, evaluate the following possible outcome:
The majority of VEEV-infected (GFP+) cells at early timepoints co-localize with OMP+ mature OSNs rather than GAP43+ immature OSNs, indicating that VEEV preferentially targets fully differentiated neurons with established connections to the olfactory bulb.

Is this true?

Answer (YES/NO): NO